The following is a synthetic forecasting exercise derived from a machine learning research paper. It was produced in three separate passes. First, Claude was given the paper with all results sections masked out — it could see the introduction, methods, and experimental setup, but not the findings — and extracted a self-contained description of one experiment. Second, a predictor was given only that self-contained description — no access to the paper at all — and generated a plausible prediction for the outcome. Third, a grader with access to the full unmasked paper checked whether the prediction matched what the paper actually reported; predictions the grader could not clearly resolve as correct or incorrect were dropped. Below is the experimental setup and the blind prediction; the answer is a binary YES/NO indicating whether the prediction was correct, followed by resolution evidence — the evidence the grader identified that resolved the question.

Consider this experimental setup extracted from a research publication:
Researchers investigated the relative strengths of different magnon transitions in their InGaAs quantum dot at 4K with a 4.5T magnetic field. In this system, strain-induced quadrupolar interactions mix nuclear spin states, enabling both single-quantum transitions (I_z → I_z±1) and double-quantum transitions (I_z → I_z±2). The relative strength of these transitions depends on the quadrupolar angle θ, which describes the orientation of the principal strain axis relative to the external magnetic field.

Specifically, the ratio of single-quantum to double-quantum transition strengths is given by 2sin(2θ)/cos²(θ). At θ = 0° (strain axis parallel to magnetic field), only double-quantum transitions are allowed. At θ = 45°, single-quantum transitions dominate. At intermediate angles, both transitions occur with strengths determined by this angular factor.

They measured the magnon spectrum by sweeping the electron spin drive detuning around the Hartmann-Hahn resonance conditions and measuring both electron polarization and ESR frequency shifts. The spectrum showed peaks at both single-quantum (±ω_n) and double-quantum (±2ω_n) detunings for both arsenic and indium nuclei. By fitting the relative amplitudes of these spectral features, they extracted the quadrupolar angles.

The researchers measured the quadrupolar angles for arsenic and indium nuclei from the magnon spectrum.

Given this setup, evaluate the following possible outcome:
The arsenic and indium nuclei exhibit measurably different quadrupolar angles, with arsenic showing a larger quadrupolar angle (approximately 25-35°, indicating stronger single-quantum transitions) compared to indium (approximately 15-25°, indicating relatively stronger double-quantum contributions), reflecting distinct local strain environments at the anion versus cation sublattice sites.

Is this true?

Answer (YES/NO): NO